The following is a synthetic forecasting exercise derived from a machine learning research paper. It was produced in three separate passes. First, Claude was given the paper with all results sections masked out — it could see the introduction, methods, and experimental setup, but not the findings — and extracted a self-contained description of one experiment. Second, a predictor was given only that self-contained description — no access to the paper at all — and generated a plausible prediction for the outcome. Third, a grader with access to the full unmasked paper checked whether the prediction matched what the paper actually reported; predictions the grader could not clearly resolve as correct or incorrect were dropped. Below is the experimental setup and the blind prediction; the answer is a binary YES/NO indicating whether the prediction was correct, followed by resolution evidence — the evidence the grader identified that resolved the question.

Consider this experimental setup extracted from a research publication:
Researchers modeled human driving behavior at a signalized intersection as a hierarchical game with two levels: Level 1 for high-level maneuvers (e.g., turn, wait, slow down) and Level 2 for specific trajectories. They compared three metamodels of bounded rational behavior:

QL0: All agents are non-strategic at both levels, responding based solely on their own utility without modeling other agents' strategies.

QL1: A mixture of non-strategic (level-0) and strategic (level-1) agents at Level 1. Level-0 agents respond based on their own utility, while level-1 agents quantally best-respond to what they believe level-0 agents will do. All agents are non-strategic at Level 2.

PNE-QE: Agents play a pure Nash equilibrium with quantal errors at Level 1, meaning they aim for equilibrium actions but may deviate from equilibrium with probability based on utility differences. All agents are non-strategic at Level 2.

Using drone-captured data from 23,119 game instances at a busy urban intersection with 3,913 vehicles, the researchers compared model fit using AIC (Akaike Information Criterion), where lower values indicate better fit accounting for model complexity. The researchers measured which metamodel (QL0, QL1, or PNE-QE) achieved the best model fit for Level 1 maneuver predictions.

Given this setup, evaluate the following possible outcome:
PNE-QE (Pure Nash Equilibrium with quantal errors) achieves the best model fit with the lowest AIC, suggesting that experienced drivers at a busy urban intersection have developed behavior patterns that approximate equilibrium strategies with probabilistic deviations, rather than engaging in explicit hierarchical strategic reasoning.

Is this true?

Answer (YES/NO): YES